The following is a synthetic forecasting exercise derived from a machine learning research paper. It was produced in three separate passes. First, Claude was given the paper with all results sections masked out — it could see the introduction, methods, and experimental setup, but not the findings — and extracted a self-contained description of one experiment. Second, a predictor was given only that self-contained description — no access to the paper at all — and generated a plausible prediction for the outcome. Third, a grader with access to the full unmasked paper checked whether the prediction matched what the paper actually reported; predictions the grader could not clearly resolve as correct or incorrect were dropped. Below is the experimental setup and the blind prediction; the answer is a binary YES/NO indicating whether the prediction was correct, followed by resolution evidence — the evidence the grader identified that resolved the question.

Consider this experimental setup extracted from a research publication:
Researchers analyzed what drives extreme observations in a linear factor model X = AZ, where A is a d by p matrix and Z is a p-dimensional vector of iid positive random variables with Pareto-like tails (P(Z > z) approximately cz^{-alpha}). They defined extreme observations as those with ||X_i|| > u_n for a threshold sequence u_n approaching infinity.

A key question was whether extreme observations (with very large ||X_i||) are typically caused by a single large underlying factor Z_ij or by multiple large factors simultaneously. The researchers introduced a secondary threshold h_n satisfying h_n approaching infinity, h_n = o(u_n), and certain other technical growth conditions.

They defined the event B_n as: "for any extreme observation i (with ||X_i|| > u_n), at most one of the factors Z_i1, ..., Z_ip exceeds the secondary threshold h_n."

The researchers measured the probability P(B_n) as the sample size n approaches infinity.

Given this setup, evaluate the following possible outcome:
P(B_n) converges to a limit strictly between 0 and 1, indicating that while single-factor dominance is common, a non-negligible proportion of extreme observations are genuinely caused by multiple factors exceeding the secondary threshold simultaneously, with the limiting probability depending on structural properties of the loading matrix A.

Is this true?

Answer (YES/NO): NO